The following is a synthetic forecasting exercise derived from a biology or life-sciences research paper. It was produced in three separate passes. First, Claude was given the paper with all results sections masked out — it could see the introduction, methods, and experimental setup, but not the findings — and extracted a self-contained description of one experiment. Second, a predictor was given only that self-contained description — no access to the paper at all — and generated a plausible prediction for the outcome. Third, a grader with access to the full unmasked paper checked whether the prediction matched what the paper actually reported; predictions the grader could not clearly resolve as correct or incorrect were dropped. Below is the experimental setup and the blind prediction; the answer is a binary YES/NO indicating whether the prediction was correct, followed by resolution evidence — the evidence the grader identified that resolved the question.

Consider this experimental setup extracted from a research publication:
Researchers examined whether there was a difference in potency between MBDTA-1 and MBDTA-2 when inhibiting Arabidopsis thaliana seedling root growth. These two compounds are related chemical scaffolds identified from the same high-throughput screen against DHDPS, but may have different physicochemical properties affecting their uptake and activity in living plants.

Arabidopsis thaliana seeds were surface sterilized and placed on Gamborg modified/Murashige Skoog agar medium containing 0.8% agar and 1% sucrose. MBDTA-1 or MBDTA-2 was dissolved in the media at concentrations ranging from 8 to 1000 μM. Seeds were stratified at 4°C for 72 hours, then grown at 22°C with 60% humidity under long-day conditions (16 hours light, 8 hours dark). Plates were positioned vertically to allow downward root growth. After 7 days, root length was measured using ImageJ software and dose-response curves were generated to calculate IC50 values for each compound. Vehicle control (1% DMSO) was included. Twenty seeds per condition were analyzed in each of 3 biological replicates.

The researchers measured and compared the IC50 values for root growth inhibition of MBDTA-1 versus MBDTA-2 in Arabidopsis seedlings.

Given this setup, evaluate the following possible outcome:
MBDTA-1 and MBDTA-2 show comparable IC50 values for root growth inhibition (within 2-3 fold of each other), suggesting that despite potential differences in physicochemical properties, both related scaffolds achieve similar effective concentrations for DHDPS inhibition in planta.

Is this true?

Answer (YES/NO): YES